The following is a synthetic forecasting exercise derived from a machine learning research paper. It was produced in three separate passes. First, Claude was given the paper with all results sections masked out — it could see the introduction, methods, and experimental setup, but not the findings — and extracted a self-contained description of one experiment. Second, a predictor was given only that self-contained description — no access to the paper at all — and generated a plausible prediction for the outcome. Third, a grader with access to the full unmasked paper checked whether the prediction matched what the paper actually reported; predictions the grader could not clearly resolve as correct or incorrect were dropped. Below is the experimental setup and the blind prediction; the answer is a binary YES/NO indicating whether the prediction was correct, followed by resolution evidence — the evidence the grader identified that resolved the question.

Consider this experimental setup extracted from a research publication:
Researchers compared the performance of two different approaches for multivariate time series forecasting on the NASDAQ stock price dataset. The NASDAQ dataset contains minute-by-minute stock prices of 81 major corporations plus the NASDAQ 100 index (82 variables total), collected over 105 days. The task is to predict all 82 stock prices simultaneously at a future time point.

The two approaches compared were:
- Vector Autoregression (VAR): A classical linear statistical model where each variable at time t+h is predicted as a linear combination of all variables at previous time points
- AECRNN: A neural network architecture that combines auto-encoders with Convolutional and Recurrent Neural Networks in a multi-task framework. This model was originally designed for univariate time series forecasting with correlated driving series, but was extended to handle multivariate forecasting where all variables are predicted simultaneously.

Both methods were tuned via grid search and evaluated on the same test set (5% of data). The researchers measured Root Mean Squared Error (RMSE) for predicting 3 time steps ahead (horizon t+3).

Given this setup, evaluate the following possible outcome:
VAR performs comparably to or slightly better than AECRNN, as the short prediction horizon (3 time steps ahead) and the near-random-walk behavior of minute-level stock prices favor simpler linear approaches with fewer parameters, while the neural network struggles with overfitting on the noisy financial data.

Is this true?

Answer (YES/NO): NO